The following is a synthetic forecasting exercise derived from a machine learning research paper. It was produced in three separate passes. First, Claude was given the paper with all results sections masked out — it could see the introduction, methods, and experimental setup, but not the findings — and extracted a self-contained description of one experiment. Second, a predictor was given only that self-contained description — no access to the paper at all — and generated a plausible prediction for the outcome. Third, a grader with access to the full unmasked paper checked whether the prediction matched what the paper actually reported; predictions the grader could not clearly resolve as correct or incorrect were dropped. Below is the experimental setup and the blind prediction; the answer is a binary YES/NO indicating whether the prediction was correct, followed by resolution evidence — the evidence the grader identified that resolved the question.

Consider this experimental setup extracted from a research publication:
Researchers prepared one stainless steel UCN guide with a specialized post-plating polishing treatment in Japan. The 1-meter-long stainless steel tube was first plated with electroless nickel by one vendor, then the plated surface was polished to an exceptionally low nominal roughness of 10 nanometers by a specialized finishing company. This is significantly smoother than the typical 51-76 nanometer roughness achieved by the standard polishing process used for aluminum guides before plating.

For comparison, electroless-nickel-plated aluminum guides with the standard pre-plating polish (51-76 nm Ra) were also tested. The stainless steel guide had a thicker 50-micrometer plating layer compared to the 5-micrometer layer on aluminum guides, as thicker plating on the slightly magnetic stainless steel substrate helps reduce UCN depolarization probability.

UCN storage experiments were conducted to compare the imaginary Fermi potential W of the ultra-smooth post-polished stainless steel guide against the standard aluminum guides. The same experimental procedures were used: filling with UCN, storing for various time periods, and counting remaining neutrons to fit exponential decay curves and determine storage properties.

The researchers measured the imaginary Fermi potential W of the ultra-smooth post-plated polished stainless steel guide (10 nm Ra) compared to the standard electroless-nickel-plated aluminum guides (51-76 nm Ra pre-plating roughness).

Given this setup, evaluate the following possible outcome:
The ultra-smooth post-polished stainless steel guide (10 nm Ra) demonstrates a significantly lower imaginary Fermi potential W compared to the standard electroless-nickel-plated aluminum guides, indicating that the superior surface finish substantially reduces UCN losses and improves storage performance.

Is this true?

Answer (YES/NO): NO